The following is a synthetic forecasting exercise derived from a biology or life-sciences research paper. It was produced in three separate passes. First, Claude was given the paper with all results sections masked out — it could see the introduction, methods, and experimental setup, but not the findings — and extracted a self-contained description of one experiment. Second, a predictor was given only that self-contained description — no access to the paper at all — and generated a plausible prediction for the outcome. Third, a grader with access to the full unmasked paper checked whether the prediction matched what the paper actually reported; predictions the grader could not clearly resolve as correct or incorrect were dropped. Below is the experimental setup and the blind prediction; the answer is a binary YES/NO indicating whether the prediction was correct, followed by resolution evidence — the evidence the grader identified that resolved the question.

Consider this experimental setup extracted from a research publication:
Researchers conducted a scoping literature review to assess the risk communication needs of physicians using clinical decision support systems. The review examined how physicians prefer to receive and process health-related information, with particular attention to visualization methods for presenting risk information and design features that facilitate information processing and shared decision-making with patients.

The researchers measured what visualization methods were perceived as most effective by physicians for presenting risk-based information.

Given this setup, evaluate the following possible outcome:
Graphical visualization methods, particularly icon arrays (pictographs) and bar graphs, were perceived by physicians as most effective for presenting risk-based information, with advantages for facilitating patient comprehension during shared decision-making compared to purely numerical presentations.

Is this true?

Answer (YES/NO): NO